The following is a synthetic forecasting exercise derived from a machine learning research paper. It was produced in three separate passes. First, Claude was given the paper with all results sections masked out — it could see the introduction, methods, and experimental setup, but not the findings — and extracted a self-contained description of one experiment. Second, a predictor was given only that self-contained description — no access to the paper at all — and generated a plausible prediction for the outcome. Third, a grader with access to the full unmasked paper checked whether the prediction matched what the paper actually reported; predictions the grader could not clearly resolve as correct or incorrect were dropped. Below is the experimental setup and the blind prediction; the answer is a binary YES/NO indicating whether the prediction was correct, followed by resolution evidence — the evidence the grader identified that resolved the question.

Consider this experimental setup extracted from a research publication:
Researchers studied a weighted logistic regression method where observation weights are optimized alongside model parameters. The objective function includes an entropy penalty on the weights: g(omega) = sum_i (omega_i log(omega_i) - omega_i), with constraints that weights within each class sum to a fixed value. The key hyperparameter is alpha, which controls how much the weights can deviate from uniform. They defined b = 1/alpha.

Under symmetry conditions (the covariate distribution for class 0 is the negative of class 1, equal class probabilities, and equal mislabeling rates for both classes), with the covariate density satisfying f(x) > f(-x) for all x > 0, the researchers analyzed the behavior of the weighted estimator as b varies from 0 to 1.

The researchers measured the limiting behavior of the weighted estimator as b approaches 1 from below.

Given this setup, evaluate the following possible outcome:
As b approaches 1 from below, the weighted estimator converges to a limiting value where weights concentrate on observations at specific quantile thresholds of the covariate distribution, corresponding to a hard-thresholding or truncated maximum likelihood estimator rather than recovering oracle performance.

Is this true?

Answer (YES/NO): NO